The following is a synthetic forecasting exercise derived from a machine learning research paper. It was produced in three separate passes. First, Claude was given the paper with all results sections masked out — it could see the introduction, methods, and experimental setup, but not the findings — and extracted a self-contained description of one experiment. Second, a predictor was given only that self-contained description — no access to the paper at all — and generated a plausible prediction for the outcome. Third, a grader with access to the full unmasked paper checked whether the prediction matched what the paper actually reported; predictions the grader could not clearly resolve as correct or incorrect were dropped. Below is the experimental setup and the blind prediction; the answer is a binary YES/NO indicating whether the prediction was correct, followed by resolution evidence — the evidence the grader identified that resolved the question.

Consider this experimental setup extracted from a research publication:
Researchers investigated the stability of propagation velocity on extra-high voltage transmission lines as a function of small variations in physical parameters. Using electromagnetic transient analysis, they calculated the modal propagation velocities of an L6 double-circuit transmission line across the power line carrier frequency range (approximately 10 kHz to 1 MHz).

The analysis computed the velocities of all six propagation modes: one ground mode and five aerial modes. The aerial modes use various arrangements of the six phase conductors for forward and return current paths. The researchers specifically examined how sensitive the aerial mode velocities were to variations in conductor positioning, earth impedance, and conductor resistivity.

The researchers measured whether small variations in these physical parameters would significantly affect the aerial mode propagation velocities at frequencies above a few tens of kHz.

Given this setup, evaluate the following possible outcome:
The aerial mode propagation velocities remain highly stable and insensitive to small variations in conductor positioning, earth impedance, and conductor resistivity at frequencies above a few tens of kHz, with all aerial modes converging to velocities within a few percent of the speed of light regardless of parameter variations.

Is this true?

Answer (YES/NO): YES